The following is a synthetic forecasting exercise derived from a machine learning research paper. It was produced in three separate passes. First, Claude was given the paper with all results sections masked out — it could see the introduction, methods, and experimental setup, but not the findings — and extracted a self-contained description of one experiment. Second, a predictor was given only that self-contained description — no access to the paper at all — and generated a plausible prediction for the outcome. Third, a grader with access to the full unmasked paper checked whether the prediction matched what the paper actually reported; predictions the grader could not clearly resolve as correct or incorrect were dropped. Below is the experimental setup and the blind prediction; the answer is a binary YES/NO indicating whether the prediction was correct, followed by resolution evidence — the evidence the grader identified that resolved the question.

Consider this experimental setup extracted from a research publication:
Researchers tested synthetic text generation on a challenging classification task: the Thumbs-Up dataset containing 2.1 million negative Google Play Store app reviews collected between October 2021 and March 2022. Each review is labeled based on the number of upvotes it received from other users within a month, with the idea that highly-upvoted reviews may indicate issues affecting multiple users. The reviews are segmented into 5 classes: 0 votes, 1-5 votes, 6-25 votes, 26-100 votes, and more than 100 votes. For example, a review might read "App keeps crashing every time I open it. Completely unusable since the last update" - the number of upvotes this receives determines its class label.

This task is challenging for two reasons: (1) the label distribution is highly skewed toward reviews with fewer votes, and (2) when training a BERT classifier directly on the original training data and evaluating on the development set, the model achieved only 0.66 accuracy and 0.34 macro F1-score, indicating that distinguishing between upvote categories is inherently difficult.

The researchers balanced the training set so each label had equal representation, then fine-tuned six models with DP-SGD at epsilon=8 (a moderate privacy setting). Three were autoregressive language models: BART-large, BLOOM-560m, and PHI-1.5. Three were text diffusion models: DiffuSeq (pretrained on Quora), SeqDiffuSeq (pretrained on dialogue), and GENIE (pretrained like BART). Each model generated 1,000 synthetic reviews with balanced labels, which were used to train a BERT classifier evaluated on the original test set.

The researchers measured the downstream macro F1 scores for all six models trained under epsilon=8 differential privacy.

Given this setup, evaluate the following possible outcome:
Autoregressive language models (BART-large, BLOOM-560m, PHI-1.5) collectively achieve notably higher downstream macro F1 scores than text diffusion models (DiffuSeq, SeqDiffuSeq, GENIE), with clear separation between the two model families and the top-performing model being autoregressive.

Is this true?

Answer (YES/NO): NO